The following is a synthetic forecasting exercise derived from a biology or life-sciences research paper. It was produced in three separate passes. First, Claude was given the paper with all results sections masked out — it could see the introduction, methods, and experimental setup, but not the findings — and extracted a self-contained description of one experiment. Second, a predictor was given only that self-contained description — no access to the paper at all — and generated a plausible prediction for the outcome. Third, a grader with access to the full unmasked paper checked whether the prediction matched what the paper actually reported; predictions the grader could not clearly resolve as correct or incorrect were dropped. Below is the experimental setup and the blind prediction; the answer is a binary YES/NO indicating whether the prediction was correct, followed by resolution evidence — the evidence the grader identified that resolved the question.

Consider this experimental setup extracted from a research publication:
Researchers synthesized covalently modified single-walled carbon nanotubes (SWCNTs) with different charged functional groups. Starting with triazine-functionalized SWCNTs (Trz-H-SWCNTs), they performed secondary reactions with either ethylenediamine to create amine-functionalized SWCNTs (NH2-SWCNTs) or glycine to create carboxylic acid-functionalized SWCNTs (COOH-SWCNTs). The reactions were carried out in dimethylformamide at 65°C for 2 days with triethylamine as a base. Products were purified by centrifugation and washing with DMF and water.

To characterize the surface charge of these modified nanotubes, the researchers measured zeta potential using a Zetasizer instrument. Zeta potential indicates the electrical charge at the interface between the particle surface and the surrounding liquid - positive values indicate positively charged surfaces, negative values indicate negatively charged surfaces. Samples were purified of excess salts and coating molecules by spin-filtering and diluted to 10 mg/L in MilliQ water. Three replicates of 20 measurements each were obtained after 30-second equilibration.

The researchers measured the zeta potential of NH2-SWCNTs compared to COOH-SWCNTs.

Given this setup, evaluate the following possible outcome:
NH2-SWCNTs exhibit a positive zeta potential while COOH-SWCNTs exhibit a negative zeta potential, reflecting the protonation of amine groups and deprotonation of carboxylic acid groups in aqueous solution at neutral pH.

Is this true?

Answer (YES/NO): YES